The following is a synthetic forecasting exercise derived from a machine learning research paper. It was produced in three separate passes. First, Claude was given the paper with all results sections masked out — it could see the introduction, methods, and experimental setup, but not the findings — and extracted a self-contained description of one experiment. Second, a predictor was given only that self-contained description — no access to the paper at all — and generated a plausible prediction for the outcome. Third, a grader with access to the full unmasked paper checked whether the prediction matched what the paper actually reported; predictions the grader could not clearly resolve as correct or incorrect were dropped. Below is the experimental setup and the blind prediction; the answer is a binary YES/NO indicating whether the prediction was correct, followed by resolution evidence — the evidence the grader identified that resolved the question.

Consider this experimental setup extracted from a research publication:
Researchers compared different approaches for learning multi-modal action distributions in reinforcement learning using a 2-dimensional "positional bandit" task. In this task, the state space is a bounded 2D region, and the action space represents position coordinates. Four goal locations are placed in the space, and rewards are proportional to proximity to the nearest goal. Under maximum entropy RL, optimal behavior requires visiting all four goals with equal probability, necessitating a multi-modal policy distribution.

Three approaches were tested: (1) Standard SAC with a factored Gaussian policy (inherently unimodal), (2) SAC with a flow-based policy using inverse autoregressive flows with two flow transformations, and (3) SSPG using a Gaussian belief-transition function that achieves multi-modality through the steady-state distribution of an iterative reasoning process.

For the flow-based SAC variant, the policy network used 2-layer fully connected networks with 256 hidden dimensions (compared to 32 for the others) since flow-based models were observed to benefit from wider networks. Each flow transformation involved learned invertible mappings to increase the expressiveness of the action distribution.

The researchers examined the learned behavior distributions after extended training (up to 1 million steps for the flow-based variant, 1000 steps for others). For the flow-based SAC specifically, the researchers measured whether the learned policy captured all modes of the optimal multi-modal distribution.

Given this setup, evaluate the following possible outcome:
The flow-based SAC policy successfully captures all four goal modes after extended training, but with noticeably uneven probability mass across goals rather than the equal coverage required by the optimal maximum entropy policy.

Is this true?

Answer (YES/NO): NO